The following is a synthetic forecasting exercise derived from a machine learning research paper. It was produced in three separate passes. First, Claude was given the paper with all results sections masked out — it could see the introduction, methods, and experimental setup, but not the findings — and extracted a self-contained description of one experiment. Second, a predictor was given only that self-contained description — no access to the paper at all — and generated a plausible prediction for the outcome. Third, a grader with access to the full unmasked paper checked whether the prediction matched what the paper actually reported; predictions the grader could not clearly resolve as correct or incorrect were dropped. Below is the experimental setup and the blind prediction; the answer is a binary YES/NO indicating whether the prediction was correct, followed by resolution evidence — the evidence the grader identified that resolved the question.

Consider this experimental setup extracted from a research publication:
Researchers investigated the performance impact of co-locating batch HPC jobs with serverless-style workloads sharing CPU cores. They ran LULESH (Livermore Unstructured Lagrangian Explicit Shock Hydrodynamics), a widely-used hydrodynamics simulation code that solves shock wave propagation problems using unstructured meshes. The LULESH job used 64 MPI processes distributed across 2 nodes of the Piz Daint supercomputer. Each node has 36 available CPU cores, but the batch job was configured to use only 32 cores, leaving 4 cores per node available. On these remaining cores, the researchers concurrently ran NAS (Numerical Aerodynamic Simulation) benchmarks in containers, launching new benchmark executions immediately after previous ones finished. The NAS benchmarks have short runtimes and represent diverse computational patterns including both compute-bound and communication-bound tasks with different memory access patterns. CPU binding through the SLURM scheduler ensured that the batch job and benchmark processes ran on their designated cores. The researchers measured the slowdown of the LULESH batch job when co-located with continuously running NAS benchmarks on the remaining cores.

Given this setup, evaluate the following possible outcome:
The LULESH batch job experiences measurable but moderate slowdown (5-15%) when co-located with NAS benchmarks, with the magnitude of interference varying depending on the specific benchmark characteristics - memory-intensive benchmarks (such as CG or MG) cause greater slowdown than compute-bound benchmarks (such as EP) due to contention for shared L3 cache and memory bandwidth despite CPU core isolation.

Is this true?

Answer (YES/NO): NO